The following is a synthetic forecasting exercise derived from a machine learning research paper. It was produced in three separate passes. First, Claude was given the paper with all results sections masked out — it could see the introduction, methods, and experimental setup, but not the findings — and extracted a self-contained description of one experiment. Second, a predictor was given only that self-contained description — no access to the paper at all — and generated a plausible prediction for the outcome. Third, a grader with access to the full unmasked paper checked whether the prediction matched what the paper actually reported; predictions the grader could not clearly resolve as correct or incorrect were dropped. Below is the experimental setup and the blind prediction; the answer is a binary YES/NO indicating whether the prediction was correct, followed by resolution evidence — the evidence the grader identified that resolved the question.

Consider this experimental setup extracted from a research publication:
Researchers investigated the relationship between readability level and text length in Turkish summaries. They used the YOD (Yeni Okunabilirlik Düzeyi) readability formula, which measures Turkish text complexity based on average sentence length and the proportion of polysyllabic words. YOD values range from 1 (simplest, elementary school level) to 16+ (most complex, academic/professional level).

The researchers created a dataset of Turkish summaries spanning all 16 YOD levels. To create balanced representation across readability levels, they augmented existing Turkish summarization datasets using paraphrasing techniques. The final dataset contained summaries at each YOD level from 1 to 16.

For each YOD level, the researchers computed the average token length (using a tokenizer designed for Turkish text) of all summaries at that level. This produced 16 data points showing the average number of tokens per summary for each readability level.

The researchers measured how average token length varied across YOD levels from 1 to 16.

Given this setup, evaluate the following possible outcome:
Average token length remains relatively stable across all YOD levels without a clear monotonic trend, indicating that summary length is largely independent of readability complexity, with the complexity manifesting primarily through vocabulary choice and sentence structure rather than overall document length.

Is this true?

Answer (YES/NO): NO